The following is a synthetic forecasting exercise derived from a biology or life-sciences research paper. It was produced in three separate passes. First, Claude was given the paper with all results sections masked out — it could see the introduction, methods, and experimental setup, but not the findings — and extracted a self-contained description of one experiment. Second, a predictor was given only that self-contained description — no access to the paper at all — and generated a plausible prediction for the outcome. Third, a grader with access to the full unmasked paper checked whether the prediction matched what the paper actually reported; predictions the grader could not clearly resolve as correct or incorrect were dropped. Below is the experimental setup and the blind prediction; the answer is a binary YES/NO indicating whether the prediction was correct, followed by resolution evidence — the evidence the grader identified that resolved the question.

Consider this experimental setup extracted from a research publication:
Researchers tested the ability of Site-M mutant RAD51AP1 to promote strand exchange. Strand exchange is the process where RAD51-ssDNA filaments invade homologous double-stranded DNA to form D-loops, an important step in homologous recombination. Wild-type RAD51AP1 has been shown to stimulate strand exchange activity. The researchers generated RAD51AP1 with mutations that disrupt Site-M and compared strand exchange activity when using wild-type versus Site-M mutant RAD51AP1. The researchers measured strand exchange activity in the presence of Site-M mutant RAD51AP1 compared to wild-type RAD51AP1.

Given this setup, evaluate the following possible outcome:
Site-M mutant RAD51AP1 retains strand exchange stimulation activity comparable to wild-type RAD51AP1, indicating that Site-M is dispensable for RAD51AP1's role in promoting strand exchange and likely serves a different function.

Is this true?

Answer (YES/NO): NO